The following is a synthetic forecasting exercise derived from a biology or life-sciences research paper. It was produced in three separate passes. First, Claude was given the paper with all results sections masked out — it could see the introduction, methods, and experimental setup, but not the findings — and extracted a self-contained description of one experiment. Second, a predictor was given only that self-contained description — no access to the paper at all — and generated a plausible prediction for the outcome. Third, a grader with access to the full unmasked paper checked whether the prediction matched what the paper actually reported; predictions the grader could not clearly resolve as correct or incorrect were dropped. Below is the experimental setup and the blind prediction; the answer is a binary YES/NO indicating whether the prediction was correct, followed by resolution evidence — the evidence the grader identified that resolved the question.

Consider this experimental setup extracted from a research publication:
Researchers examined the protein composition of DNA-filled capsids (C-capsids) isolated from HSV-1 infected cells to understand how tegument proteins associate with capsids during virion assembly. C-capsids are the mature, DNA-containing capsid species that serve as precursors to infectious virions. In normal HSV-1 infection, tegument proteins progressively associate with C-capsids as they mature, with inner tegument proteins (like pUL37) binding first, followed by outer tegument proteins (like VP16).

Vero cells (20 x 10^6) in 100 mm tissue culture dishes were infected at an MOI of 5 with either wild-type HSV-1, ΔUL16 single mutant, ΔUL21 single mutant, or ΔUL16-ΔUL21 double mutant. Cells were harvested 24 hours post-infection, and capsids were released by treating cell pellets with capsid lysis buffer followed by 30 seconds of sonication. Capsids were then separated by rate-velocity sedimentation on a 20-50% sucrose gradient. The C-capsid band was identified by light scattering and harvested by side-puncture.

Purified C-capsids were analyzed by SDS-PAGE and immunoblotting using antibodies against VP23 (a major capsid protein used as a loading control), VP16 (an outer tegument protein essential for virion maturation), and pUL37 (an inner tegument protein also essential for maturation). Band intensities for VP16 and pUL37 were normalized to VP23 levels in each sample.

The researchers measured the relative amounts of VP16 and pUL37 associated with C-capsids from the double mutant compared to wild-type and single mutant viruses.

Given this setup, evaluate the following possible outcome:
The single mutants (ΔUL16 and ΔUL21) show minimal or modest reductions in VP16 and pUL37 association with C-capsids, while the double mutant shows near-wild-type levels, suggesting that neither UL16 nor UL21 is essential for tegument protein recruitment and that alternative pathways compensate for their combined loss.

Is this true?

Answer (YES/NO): NO